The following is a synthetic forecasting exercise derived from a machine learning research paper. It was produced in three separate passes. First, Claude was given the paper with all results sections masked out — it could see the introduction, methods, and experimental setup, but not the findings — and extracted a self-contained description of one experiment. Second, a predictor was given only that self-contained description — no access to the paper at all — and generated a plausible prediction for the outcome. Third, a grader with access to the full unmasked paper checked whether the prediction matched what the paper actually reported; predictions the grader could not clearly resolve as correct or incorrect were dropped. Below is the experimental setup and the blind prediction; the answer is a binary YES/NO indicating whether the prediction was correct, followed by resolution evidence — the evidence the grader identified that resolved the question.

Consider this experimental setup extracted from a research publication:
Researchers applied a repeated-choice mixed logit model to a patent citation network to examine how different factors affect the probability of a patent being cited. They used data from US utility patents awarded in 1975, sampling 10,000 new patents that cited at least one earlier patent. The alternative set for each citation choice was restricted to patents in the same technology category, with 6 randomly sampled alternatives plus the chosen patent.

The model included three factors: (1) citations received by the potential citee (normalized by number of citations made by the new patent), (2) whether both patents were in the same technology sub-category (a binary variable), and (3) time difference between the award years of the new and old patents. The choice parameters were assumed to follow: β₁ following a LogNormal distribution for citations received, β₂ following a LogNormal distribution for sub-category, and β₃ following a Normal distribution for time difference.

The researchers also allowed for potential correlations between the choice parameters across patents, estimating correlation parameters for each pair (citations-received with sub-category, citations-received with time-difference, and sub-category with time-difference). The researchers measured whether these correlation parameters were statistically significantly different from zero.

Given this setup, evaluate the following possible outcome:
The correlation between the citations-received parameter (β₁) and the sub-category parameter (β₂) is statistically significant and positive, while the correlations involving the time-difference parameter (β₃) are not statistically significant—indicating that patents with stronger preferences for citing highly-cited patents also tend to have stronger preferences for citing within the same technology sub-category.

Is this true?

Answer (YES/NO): NO